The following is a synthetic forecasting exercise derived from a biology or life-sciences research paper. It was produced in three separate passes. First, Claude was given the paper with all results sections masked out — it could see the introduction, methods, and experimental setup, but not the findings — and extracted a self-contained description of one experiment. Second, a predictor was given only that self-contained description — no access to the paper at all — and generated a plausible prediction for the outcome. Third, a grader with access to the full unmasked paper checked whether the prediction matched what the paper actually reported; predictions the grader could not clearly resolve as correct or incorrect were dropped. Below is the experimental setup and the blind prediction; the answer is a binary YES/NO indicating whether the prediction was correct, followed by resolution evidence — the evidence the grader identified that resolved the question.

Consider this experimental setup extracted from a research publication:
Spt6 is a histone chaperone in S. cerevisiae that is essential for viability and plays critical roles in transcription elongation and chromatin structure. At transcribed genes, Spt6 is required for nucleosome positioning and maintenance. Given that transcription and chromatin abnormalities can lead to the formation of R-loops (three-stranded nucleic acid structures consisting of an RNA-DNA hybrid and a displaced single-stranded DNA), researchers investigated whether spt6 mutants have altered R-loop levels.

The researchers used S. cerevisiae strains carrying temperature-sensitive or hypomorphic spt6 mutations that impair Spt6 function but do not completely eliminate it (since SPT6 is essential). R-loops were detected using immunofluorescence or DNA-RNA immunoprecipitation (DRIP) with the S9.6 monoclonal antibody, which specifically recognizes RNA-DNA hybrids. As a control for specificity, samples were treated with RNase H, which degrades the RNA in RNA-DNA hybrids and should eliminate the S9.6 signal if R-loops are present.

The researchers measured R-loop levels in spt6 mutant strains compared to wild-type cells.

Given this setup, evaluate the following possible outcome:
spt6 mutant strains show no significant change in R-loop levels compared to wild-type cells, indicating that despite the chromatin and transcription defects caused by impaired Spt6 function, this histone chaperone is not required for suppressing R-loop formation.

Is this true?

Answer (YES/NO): NO